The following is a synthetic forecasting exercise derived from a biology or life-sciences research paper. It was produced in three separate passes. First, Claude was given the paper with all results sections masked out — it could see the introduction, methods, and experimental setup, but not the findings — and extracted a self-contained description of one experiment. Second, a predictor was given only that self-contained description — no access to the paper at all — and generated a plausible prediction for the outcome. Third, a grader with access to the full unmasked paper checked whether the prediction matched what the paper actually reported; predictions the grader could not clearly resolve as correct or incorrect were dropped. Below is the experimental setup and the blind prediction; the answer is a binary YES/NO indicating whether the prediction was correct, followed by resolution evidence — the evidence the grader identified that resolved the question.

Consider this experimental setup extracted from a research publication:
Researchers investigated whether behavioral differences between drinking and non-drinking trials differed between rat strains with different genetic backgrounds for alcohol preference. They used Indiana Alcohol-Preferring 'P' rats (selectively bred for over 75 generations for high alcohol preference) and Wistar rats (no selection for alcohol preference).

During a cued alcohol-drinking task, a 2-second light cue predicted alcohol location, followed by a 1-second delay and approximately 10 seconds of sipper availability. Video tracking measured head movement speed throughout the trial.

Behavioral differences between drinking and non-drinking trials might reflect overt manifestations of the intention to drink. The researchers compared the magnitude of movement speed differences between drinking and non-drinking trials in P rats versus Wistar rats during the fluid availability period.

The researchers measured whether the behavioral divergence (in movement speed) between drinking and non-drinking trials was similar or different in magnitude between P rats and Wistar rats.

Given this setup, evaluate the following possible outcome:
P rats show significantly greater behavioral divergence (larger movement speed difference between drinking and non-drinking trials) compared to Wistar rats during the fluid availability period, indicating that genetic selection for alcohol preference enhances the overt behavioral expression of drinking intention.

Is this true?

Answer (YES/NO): NO